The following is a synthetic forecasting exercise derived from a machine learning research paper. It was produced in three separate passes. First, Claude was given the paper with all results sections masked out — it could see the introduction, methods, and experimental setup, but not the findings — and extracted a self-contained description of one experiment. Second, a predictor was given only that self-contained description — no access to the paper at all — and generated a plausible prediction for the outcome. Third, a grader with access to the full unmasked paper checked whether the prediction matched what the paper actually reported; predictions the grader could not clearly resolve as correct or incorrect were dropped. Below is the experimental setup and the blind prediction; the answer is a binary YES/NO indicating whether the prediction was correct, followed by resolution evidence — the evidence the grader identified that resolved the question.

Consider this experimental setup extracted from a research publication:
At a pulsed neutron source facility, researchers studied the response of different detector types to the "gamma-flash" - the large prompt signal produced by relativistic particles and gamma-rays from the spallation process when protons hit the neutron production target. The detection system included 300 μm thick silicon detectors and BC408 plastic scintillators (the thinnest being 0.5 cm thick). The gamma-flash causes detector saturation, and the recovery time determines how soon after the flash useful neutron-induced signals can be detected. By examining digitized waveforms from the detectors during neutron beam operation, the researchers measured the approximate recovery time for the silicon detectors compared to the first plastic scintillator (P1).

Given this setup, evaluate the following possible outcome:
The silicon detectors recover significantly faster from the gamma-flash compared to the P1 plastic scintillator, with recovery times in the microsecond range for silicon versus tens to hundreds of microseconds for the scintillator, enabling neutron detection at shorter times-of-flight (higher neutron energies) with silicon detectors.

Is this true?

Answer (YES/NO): NO